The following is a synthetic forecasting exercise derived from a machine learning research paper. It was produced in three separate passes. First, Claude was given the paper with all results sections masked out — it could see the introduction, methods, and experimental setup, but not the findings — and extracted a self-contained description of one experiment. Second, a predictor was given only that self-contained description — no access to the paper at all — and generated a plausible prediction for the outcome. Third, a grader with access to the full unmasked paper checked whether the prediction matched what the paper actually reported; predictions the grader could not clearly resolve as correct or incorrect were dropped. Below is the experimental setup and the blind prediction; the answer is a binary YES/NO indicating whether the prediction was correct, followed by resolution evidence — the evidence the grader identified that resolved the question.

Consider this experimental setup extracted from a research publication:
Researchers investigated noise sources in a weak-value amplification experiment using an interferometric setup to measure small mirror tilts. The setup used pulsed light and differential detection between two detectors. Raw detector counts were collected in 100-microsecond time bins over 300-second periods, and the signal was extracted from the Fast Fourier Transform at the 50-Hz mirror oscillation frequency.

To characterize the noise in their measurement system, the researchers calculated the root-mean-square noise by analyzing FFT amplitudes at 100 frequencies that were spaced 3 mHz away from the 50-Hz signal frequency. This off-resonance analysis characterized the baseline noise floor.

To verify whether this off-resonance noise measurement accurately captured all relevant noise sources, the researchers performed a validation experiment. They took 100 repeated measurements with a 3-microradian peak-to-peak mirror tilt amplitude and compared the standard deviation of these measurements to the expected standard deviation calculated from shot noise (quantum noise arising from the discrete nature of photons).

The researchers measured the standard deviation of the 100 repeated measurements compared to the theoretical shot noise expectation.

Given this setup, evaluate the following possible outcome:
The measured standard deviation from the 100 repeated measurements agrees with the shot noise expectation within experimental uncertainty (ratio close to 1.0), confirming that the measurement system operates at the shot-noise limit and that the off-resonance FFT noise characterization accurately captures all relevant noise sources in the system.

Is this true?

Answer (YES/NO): YES